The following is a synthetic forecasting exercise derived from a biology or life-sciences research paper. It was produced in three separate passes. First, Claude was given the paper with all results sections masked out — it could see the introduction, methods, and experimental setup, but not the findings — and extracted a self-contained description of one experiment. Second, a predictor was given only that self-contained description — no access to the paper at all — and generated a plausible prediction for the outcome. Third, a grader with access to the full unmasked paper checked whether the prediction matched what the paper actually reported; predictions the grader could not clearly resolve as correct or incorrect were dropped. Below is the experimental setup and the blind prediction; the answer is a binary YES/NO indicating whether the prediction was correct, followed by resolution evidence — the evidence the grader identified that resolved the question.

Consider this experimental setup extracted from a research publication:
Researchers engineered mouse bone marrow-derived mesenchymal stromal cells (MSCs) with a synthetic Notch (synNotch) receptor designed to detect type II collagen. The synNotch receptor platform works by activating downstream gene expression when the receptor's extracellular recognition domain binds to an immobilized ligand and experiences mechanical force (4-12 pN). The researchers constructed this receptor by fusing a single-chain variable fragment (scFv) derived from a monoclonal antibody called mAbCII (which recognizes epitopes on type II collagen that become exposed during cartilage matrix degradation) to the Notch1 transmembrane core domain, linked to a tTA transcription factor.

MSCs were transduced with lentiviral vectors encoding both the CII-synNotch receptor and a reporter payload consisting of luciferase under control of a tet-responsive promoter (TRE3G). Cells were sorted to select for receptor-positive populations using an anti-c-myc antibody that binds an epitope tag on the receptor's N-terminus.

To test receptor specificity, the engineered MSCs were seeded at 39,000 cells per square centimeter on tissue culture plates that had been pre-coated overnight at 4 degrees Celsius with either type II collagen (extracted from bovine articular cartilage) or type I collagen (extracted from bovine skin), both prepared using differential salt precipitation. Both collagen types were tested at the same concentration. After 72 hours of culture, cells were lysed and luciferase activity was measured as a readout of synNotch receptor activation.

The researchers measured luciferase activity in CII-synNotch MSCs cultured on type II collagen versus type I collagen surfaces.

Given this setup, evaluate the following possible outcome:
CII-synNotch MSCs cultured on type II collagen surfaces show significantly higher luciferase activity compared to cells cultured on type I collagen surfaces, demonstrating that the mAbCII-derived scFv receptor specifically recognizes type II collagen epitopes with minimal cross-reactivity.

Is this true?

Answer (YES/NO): YES